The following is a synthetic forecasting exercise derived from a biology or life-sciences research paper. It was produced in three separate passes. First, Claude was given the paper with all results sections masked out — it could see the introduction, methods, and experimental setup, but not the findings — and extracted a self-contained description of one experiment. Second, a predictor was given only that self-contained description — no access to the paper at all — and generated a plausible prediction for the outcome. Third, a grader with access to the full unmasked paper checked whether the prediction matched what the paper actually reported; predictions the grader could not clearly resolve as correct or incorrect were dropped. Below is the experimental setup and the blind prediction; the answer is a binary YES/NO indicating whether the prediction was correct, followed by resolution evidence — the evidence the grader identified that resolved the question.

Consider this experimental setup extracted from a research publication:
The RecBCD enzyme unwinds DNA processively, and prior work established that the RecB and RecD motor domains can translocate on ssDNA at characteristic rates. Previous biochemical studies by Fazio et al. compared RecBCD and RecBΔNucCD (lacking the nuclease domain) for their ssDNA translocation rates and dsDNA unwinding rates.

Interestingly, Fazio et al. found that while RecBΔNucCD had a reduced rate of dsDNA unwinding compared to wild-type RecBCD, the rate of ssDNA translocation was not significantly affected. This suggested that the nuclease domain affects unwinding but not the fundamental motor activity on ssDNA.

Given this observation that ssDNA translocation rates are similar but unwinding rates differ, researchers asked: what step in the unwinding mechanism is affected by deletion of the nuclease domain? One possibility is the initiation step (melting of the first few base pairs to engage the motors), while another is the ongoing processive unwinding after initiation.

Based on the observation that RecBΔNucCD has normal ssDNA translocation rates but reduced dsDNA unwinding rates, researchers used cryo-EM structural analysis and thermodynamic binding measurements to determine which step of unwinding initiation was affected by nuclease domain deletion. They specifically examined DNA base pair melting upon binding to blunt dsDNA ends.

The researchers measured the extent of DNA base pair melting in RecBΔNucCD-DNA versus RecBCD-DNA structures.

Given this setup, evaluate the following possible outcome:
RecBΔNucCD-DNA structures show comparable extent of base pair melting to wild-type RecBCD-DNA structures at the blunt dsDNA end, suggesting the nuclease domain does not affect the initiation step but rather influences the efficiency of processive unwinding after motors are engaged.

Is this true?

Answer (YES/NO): NO